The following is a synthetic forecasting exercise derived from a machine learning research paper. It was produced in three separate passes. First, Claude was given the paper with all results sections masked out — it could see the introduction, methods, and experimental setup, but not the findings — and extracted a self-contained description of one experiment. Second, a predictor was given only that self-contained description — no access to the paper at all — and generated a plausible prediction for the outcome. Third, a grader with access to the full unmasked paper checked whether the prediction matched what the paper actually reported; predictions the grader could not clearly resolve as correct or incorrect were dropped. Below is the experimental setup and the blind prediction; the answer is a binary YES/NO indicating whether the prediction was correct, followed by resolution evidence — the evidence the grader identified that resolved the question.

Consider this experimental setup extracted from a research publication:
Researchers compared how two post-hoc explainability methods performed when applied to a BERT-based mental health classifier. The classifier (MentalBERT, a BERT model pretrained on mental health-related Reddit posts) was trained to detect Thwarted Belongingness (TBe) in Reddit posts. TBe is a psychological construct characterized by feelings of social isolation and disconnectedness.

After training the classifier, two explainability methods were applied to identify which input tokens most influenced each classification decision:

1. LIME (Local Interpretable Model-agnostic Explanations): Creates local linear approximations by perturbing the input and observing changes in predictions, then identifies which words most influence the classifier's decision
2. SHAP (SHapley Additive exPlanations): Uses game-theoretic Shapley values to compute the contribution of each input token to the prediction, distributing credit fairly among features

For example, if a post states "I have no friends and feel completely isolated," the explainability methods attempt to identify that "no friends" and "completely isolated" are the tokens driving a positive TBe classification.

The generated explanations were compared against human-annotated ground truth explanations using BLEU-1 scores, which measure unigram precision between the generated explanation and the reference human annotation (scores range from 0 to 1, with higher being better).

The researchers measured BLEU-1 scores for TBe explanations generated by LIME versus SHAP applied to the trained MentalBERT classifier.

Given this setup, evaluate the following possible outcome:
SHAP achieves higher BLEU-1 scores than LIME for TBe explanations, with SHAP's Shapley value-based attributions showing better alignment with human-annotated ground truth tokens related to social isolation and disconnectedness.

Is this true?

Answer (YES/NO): YES